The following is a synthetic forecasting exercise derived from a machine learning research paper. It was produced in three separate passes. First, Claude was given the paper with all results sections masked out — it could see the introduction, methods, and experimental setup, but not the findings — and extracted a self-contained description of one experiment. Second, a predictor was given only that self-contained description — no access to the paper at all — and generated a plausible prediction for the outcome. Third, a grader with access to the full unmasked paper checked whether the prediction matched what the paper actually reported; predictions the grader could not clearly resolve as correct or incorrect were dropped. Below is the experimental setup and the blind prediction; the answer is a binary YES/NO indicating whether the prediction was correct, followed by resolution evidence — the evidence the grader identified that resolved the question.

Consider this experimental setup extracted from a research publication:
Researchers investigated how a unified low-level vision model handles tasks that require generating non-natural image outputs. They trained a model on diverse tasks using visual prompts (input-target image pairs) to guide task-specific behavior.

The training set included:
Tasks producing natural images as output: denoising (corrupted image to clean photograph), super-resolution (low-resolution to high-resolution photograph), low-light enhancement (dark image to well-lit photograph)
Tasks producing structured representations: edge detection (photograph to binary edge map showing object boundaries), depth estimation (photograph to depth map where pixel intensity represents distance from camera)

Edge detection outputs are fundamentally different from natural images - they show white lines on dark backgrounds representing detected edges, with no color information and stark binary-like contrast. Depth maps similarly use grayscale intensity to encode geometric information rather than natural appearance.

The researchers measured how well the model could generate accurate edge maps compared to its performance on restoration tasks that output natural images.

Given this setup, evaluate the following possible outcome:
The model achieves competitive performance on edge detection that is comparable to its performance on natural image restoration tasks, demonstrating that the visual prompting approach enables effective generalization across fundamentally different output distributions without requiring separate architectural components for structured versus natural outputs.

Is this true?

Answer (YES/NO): YES